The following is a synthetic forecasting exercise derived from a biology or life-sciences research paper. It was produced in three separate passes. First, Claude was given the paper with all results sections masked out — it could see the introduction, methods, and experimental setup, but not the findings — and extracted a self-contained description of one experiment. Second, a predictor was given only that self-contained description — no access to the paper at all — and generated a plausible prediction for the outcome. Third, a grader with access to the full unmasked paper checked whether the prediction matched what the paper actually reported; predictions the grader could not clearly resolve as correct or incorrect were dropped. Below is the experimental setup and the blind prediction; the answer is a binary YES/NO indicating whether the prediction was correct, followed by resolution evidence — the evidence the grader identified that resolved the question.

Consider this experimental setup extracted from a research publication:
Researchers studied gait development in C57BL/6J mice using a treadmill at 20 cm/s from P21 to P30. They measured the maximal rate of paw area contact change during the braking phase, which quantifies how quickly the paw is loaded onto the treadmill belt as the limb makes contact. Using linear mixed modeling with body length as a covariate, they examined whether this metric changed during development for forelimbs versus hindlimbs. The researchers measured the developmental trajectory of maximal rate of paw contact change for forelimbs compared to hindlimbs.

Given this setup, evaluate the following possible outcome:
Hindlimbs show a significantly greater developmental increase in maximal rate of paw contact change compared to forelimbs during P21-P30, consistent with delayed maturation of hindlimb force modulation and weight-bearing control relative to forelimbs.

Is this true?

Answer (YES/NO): NO